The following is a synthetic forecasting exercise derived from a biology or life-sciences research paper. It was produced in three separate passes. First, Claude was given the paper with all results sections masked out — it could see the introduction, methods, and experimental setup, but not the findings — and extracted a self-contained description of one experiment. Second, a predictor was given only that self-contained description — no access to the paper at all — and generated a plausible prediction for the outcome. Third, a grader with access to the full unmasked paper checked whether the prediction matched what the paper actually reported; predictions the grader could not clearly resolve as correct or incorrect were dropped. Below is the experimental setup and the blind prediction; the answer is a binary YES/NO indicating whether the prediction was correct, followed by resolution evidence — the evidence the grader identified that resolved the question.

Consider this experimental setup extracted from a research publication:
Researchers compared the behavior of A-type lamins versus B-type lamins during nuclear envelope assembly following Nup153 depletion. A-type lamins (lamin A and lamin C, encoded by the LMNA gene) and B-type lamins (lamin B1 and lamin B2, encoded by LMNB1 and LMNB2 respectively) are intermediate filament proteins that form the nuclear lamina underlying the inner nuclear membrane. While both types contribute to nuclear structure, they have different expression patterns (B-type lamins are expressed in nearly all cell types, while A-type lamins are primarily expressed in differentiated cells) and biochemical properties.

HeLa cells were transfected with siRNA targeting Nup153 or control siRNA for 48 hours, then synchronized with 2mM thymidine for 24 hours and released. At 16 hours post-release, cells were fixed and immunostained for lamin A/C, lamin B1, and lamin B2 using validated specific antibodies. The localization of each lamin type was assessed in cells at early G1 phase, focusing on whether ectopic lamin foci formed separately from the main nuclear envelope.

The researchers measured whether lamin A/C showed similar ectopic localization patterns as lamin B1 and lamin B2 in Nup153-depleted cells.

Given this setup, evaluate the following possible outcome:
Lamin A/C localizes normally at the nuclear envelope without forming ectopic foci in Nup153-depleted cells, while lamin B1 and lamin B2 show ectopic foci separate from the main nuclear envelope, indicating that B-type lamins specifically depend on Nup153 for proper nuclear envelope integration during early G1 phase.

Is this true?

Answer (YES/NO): NO